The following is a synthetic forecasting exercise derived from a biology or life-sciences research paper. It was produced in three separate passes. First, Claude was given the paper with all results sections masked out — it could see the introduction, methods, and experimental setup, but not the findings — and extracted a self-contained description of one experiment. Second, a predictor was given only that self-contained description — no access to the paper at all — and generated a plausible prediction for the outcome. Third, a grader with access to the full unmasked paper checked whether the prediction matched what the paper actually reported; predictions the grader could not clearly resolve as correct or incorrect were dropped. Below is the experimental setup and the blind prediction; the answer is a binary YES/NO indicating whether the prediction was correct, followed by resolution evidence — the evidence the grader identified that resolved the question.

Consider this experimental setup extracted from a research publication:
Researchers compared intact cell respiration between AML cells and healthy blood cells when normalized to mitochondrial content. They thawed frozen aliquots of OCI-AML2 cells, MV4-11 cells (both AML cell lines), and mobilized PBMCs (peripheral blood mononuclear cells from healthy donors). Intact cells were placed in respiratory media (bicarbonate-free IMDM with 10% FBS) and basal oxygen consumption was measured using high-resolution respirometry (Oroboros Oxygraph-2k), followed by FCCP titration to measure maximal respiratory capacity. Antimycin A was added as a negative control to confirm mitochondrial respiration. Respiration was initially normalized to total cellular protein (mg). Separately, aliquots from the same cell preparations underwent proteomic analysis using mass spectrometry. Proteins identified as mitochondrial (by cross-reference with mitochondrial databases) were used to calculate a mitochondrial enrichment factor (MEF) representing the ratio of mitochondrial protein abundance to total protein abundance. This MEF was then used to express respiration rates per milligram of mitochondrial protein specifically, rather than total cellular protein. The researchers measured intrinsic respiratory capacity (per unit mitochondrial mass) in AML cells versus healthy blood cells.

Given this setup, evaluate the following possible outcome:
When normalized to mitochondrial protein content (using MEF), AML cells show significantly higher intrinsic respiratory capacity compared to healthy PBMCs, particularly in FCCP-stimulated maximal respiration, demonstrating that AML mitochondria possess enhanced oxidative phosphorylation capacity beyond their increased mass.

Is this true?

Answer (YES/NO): NO